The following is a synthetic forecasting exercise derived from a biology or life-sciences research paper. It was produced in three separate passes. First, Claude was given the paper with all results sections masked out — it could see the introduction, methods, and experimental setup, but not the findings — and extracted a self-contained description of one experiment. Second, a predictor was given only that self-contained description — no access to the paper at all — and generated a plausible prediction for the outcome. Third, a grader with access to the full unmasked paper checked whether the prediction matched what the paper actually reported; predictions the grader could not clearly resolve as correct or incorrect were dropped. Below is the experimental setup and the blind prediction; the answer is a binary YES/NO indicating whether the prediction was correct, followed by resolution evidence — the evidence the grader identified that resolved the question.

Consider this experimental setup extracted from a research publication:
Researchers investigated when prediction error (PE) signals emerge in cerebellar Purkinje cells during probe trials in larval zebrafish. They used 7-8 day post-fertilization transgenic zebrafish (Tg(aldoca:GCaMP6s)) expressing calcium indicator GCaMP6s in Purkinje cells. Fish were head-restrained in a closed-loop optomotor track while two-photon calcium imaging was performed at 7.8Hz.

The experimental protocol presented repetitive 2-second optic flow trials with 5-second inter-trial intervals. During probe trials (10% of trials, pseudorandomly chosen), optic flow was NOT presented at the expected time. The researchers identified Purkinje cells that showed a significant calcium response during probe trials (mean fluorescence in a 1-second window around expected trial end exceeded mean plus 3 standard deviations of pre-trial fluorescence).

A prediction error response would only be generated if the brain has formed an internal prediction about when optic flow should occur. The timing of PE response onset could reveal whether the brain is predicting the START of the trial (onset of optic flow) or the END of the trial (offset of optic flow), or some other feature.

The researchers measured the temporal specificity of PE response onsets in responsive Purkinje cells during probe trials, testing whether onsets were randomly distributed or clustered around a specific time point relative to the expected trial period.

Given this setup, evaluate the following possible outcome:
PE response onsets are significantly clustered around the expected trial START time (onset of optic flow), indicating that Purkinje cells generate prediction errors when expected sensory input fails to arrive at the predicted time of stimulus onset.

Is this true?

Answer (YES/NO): YES